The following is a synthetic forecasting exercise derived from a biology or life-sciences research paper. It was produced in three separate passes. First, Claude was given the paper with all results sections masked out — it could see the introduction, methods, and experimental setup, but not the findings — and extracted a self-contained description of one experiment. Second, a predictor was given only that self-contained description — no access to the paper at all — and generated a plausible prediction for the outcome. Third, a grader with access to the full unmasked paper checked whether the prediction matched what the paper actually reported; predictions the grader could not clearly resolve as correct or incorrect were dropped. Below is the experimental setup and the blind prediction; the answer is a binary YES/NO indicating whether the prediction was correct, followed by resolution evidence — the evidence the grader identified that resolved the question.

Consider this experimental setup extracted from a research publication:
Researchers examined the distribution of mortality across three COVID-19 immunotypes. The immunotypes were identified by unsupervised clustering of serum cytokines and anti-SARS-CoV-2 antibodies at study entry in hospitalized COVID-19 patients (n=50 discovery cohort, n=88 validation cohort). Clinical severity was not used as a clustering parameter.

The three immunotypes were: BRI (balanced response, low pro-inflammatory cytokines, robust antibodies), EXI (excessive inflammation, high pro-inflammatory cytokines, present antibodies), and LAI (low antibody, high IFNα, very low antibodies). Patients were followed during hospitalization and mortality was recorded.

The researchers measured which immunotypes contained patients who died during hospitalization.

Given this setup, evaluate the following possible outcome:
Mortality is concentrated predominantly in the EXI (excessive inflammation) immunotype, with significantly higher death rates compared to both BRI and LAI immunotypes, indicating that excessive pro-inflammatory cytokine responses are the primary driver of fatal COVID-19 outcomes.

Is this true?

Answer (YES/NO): NO